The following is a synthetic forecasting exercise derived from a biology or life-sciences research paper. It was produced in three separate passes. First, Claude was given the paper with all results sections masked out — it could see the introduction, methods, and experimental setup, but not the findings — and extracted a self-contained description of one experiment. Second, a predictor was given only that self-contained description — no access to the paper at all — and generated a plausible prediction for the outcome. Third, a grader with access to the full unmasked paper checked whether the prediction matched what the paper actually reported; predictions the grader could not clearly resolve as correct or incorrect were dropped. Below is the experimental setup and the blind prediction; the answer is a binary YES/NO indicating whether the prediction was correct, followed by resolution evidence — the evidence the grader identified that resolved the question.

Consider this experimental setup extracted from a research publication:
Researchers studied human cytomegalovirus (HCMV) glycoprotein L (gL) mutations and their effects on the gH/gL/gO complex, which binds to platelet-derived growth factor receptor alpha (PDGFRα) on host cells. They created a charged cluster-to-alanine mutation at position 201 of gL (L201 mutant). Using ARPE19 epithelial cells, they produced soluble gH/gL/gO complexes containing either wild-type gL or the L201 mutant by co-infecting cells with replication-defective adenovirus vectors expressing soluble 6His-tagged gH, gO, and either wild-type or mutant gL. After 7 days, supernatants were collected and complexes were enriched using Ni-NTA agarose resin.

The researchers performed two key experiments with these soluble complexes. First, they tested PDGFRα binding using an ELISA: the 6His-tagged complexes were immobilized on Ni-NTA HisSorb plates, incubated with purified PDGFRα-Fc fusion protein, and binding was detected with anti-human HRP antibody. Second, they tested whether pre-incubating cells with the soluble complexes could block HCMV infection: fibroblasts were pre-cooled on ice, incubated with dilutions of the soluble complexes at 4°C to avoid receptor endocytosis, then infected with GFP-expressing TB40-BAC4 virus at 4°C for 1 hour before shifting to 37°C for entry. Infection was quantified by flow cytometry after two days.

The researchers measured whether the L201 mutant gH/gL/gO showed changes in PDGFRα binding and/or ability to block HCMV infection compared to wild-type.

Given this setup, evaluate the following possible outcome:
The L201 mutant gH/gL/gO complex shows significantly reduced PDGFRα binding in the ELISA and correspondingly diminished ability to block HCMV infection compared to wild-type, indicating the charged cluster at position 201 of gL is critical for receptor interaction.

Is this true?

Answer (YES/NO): NO